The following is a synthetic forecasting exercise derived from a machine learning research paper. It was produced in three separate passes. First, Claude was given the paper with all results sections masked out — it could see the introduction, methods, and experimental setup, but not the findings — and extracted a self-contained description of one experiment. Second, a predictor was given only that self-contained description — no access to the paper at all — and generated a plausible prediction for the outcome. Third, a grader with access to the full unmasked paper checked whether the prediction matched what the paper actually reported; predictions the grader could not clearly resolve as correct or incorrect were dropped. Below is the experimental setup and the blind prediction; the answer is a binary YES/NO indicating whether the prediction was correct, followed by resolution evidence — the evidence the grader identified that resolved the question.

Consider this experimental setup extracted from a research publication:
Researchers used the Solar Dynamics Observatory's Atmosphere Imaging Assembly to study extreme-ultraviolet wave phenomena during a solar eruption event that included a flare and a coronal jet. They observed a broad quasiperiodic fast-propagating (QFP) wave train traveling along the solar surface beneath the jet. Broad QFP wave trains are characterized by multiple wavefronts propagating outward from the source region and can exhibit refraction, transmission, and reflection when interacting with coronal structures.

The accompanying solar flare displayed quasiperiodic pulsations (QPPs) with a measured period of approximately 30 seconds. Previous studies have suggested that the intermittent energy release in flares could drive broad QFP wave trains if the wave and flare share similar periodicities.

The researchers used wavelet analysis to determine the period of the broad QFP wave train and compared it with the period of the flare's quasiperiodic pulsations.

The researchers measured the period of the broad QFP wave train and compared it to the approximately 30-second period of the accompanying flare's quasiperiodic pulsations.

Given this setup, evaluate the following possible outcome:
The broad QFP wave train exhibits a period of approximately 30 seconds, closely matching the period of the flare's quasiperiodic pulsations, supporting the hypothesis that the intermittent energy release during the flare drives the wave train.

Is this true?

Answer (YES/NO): NO